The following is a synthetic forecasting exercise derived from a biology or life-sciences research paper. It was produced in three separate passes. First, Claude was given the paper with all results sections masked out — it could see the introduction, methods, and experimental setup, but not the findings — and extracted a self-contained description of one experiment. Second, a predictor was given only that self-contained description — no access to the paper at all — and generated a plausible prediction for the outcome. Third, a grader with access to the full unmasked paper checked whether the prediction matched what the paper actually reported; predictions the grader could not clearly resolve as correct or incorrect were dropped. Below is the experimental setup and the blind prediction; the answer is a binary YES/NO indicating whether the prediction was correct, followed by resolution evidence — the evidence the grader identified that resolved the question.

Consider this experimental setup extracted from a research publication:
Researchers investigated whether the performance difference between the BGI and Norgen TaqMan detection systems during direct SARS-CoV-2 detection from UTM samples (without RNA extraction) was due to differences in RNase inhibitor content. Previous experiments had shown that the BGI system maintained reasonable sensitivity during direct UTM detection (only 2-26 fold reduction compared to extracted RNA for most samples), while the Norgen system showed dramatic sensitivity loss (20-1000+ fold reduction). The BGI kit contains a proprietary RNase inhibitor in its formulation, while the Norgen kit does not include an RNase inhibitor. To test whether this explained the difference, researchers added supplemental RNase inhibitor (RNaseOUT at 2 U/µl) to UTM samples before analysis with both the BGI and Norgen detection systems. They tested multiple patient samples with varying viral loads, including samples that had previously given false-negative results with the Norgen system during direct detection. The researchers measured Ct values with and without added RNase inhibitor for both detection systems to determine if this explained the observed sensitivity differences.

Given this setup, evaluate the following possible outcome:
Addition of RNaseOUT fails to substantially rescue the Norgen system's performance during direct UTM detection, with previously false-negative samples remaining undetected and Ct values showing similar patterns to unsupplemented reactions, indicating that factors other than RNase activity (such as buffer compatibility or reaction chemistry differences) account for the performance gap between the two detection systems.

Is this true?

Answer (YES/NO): NO